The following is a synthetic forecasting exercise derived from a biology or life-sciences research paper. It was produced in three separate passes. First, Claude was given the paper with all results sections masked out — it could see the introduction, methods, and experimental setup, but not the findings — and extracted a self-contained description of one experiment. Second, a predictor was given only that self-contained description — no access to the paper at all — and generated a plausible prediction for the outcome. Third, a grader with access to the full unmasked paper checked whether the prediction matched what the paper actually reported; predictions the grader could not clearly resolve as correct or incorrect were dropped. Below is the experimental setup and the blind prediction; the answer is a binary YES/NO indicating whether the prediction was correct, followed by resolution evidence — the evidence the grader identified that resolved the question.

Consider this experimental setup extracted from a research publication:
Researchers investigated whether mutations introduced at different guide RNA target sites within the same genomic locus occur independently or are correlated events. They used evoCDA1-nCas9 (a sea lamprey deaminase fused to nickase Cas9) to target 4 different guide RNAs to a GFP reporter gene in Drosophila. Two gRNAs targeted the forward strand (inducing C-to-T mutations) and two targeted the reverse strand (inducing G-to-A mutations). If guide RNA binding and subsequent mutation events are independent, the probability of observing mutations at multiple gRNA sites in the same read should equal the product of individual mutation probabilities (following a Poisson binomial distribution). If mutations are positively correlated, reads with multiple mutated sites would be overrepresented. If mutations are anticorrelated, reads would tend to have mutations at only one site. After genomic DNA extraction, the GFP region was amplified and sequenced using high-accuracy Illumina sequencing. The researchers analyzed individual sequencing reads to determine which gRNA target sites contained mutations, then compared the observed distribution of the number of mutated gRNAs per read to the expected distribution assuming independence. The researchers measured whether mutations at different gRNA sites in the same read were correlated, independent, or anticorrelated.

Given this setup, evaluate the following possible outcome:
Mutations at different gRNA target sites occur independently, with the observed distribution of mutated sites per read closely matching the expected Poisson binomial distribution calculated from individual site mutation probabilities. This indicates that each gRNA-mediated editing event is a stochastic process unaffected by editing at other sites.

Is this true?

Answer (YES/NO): YES